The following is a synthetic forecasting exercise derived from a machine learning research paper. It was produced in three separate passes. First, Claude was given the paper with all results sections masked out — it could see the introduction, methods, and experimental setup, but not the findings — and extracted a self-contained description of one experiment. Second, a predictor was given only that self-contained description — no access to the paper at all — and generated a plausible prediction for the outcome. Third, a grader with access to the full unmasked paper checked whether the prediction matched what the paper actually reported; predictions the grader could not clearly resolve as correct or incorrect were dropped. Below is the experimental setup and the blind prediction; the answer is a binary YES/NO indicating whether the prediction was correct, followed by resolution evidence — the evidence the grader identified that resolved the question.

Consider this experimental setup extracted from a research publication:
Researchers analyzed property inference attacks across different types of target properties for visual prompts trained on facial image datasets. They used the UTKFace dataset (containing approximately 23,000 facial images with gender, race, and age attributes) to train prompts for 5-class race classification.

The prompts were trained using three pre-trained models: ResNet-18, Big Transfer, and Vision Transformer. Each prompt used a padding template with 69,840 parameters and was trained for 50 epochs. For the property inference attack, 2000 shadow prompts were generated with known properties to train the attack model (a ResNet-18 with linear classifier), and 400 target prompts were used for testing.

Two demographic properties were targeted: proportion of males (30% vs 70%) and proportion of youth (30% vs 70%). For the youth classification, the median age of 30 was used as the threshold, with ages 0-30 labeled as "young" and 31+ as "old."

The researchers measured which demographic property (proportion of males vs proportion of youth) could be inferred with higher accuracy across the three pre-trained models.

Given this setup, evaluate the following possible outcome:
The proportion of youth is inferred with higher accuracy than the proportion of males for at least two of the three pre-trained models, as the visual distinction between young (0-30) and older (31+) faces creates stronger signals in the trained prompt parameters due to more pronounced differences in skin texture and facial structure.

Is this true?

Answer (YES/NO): YES